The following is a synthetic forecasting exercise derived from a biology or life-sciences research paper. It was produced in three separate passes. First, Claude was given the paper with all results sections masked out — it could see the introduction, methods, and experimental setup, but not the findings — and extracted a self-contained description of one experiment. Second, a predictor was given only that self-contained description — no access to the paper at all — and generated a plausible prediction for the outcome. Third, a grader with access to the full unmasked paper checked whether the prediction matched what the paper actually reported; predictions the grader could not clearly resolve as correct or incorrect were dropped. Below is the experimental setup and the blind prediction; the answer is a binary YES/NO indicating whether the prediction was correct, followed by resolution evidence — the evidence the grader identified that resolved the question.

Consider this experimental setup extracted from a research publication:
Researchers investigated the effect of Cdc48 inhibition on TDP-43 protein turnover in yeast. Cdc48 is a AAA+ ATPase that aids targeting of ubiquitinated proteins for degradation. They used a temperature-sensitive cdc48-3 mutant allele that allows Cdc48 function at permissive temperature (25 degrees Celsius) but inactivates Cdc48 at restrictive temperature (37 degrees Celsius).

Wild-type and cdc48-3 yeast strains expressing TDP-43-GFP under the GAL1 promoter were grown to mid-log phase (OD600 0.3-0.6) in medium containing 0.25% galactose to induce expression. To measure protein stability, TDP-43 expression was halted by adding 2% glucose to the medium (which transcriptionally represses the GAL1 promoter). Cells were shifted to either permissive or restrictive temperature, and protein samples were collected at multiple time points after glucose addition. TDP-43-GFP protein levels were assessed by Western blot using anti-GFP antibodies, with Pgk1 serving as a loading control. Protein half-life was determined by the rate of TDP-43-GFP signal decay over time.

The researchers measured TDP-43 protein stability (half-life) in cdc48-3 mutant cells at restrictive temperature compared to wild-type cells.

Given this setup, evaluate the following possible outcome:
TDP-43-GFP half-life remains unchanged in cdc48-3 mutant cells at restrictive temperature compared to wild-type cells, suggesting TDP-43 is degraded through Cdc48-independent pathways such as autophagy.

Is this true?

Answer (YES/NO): NO